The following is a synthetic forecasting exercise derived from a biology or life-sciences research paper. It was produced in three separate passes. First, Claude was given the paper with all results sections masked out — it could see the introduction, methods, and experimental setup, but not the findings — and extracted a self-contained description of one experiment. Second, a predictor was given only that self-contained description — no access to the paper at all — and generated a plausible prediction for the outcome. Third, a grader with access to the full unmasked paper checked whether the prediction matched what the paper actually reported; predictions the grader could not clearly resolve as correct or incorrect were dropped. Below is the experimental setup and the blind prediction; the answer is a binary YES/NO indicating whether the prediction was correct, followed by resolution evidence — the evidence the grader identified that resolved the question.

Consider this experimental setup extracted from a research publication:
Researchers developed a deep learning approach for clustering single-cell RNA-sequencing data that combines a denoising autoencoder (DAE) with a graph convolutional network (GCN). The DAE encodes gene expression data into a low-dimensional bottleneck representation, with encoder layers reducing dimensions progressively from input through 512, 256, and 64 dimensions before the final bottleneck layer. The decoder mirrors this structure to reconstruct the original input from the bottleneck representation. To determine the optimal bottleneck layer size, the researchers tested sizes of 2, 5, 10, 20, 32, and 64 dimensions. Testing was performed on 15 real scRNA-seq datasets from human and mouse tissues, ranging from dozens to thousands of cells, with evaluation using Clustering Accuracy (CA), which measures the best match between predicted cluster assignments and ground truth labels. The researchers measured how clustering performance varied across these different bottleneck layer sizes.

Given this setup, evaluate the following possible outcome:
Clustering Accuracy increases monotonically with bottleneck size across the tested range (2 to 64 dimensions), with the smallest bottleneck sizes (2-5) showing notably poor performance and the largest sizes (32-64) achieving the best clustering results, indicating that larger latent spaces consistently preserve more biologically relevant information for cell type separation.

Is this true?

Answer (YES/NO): NO